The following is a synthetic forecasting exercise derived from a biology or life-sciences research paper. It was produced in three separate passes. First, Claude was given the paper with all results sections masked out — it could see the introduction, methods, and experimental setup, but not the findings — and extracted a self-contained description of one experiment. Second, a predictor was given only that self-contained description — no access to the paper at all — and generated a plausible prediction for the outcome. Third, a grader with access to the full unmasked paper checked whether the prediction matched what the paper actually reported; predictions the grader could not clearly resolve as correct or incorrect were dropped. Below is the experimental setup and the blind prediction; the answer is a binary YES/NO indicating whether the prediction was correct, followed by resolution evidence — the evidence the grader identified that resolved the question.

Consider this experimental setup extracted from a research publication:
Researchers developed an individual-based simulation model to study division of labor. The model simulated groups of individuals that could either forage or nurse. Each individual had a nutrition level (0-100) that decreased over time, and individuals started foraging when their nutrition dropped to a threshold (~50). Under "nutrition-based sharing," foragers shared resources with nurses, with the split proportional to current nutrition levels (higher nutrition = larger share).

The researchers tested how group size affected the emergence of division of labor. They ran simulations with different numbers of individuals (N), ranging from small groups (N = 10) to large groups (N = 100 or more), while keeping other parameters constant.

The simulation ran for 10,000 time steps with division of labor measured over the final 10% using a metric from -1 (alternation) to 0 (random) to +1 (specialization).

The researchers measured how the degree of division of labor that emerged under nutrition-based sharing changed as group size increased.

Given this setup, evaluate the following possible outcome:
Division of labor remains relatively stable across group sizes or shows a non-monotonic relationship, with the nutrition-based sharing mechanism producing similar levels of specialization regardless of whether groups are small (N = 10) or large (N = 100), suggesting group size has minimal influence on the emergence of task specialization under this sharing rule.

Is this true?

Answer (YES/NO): YES